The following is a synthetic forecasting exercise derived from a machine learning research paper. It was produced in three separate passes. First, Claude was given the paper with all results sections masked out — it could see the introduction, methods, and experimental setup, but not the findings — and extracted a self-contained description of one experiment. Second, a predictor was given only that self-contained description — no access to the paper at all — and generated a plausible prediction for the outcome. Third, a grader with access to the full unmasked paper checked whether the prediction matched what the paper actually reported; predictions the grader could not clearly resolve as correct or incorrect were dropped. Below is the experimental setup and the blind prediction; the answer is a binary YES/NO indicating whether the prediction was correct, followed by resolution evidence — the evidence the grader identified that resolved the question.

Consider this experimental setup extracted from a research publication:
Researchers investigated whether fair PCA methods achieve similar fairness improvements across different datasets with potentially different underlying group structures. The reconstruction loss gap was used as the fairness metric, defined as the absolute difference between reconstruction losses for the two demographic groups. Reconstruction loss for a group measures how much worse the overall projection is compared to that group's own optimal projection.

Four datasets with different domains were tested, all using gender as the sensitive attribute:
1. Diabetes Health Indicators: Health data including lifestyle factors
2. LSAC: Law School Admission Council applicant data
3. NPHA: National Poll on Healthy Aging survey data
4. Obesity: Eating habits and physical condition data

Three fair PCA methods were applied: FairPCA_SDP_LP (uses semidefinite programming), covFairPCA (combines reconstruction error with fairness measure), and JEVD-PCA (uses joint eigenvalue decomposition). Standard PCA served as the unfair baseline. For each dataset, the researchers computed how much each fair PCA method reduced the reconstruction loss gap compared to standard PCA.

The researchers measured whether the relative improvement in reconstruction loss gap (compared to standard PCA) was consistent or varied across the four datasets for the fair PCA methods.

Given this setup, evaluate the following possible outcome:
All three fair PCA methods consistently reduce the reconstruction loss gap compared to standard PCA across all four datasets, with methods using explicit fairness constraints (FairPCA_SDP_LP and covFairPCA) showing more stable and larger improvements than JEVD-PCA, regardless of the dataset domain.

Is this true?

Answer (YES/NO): NO